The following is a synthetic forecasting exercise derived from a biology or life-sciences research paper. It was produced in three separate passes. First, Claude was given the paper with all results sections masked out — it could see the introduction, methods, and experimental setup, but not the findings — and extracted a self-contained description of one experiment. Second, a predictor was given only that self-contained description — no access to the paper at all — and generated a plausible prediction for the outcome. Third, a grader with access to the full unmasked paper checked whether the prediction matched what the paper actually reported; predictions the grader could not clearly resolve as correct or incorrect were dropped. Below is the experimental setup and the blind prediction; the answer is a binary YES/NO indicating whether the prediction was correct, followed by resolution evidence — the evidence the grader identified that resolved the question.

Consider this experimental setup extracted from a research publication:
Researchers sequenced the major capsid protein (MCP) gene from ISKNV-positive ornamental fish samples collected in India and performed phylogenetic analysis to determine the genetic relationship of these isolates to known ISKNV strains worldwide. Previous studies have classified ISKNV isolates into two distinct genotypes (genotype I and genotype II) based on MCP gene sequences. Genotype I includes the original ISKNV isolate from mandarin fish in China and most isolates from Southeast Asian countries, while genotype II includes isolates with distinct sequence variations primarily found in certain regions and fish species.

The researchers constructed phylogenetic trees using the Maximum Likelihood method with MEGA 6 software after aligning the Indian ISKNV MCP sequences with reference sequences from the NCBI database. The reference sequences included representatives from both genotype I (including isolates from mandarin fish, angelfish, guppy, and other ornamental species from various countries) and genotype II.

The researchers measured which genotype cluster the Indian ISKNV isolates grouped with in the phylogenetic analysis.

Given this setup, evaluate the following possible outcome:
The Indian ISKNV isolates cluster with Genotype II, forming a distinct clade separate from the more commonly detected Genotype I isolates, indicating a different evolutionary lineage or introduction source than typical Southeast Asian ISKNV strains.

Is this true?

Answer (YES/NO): NO